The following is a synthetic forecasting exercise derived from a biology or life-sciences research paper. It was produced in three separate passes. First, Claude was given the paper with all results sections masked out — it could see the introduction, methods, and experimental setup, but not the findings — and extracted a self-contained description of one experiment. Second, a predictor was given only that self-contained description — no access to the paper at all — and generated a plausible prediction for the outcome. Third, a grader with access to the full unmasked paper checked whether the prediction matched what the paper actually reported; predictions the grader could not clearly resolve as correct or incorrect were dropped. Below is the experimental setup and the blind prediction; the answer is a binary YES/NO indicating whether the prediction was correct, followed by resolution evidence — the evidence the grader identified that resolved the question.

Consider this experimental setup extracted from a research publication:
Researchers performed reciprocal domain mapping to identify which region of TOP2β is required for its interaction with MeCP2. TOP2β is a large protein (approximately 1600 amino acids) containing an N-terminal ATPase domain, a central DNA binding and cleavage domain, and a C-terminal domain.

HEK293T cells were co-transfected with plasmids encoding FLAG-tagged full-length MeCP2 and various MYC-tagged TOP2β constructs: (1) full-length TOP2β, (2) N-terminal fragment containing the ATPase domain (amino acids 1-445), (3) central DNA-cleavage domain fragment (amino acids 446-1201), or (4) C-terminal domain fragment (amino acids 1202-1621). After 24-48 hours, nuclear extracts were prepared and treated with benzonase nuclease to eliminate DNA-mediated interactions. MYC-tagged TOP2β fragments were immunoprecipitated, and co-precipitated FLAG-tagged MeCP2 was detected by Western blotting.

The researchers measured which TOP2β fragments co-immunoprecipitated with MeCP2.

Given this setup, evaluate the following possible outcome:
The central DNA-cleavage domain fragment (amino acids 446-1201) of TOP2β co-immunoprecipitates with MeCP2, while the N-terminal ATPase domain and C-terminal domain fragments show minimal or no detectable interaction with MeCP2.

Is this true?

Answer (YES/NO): NO